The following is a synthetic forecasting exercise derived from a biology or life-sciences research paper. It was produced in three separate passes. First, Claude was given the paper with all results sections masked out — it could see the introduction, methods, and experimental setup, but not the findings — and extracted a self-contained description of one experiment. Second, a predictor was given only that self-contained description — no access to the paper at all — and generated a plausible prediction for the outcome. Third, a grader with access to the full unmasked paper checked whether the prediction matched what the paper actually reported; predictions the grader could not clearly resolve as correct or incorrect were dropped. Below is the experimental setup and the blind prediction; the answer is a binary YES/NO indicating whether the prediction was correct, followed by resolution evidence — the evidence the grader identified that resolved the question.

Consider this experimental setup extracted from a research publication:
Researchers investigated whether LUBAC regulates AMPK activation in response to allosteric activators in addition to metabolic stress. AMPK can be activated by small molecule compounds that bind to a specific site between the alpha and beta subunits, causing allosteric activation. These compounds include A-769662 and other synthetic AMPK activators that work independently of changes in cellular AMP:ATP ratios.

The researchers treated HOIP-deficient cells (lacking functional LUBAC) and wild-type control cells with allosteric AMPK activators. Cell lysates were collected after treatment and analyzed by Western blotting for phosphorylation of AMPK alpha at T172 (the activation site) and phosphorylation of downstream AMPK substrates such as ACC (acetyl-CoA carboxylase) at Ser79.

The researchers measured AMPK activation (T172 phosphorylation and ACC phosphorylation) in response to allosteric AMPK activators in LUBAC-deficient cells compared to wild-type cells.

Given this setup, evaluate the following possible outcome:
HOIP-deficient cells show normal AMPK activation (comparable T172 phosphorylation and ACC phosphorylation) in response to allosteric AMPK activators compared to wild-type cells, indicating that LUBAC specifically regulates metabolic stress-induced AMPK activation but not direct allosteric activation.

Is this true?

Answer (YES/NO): NO